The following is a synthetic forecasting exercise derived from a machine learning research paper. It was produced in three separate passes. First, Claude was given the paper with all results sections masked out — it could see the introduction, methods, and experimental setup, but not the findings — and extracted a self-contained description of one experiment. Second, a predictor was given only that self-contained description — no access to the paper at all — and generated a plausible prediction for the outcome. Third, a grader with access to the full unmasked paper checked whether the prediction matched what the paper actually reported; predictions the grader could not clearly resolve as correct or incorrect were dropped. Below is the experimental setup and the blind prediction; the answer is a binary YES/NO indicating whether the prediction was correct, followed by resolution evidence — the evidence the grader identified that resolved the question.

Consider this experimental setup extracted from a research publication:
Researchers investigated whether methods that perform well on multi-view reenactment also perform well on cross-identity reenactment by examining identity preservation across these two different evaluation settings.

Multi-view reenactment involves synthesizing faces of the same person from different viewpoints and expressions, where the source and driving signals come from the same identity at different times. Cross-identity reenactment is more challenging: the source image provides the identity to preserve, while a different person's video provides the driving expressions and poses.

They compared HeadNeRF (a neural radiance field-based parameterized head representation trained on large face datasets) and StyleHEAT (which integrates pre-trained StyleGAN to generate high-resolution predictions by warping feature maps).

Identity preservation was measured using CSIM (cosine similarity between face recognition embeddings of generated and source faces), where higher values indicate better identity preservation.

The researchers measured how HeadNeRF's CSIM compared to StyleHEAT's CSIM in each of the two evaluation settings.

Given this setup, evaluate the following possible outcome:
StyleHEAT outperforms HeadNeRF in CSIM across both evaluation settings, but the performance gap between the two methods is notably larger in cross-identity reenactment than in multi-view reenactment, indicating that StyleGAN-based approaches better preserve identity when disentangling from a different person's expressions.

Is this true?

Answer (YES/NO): YES